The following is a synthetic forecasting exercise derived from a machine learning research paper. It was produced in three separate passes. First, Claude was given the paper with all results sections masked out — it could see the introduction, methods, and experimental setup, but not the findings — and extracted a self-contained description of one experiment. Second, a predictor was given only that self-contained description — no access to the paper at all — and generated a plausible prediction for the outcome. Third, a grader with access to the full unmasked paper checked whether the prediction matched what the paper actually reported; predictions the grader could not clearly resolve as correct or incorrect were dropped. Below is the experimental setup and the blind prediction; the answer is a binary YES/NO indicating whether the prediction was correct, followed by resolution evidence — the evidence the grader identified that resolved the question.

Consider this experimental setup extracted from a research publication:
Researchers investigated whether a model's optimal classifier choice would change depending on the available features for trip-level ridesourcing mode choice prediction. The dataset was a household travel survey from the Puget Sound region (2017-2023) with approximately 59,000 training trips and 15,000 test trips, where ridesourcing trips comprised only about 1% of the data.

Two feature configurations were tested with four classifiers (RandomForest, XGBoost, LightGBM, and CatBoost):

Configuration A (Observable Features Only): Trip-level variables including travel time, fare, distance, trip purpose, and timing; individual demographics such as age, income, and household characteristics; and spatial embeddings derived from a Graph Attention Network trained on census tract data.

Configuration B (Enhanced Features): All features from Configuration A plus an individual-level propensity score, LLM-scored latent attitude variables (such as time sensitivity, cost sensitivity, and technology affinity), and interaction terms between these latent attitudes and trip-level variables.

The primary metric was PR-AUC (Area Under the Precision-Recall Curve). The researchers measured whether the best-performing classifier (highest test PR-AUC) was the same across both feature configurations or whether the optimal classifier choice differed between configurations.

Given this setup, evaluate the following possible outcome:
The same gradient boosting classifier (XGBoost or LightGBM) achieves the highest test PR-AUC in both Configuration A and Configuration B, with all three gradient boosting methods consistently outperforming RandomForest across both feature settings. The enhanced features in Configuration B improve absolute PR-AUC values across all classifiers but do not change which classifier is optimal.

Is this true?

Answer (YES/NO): NO